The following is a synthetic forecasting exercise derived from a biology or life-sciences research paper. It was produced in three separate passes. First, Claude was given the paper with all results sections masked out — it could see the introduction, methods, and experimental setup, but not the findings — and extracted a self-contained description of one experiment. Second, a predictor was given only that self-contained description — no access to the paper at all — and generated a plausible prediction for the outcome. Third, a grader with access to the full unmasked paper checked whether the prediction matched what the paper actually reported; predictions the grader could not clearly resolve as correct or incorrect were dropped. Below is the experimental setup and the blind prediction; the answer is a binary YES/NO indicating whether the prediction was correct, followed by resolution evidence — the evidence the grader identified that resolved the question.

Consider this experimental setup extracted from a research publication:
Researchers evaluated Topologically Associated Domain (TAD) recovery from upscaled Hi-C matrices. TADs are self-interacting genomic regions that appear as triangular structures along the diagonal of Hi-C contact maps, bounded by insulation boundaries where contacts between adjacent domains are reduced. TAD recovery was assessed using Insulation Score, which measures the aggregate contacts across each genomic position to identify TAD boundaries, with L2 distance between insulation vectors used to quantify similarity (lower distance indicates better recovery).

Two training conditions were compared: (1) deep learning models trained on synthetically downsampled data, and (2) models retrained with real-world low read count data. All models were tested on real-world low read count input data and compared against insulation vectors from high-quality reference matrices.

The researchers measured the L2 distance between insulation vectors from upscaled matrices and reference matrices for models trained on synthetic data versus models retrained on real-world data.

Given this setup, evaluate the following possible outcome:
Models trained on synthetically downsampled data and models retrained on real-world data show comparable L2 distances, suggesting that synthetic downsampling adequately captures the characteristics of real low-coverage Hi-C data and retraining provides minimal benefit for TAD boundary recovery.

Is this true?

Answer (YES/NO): NO